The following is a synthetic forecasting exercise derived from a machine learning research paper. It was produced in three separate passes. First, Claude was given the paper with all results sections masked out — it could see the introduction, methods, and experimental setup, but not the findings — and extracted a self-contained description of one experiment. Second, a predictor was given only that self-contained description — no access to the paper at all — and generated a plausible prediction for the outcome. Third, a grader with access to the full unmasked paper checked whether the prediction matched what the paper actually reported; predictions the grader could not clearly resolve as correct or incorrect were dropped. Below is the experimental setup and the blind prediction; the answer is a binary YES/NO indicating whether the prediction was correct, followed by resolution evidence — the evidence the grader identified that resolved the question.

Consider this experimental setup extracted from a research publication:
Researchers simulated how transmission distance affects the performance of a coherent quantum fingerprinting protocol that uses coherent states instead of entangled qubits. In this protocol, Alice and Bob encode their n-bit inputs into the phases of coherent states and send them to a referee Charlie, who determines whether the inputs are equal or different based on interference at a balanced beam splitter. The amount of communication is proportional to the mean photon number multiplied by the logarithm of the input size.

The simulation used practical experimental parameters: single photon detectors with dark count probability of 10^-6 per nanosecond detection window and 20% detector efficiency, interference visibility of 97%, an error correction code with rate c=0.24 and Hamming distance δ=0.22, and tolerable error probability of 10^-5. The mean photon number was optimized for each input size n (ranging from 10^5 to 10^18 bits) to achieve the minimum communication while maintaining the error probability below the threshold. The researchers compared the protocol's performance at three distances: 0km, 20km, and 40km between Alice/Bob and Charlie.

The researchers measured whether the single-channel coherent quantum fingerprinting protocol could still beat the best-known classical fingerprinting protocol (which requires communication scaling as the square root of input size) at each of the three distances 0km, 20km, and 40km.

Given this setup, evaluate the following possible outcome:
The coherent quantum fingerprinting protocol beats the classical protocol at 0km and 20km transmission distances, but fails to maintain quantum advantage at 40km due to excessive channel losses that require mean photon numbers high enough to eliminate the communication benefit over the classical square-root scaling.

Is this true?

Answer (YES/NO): YES